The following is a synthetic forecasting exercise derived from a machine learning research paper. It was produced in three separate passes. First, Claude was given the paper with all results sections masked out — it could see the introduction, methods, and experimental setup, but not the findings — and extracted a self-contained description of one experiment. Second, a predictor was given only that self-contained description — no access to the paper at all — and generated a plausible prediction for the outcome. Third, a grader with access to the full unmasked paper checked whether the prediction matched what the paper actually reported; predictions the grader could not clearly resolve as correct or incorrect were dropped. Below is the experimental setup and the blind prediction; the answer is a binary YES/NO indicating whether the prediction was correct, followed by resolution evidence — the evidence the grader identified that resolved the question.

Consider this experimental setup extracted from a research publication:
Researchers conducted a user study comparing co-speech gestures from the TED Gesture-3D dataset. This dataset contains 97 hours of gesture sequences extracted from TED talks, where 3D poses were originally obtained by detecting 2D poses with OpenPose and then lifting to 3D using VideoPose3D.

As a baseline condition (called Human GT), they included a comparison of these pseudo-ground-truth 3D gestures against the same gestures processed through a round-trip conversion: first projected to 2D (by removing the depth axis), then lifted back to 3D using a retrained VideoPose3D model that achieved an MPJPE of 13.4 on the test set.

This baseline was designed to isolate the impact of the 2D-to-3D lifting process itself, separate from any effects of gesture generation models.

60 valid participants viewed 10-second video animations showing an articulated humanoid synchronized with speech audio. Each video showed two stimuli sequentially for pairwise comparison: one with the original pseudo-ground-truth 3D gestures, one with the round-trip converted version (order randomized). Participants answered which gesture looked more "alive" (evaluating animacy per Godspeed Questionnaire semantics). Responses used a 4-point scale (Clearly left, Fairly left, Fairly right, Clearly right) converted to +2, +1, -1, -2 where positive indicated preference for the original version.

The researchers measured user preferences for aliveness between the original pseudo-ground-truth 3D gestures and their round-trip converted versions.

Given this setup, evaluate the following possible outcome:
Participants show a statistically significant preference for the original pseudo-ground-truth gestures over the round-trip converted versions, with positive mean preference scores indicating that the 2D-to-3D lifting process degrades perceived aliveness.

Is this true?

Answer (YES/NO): YES